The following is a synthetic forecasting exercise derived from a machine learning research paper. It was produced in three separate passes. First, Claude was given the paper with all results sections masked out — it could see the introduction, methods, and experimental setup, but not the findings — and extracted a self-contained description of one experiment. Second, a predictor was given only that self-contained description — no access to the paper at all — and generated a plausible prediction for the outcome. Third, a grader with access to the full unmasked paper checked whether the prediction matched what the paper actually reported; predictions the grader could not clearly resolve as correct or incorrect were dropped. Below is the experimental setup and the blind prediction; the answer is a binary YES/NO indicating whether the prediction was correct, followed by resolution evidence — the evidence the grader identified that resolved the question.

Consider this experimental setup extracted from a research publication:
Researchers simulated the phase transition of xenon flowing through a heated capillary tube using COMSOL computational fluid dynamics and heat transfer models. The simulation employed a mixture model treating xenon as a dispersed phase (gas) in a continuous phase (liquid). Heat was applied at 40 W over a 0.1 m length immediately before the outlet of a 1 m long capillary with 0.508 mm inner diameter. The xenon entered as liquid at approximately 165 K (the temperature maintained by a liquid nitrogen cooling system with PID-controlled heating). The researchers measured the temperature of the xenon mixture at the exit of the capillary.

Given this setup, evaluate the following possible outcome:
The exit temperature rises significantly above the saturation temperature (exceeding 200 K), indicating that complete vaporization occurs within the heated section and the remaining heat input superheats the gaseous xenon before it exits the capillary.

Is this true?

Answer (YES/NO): NO